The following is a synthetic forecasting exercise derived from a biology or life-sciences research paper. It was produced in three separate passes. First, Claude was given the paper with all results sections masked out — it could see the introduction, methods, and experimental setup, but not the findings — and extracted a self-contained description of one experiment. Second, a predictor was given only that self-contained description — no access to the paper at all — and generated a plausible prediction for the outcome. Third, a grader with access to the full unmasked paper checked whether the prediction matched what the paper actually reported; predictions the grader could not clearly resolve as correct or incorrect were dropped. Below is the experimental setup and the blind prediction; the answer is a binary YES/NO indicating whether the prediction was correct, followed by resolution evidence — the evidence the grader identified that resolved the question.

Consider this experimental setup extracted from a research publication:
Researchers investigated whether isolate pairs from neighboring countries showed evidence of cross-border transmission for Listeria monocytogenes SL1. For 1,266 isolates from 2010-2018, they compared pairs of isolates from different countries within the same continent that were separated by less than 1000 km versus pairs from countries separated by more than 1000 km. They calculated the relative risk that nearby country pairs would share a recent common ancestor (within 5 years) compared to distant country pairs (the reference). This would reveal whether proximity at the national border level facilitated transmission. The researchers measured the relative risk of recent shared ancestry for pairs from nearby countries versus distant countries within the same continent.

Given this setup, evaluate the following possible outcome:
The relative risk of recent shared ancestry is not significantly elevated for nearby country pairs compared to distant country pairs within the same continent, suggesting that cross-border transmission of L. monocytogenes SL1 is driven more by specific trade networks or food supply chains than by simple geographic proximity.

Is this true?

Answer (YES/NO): YES